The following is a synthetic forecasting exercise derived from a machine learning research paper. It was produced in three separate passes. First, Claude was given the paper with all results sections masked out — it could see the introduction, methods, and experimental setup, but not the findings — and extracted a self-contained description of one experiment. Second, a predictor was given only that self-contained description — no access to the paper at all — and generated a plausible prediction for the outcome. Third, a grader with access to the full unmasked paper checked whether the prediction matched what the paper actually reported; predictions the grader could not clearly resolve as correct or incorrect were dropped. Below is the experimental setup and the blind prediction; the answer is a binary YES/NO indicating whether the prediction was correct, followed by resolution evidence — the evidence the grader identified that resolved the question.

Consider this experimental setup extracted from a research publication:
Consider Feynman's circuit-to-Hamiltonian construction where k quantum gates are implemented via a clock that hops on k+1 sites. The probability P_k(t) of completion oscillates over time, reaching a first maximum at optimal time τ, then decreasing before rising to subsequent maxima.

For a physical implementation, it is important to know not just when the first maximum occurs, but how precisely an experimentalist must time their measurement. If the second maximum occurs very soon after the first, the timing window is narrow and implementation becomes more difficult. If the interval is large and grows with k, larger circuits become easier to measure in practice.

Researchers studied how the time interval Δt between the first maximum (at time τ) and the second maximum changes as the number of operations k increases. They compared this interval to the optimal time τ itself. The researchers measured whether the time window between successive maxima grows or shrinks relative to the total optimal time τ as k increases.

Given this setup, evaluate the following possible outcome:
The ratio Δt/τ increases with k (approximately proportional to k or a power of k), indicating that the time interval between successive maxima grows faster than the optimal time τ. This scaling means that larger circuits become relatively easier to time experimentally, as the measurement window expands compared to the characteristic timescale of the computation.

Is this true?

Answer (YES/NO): NO